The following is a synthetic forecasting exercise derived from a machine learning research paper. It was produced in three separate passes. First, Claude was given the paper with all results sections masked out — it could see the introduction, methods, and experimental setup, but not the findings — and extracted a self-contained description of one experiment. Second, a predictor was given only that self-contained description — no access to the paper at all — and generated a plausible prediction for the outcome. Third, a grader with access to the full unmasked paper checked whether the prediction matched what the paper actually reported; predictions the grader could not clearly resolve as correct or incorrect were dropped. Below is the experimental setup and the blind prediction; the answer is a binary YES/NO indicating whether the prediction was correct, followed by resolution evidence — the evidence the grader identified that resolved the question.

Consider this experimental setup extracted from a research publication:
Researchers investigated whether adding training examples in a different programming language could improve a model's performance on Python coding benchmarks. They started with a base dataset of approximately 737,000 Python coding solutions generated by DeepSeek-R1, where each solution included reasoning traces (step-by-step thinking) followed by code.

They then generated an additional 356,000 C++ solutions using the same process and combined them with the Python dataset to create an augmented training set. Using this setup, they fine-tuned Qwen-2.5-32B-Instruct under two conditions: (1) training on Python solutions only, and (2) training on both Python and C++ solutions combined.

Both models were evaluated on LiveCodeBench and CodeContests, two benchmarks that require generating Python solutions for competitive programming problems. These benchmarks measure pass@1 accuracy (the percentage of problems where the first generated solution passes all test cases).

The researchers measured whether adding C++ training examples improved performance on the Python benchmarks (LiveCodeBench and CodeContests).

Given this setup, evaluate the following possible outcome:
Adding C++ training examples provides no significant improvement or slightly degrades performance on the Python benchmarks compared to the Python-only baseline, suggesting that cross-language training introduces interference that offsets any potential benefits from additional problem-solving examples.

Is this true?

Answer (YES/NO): YES